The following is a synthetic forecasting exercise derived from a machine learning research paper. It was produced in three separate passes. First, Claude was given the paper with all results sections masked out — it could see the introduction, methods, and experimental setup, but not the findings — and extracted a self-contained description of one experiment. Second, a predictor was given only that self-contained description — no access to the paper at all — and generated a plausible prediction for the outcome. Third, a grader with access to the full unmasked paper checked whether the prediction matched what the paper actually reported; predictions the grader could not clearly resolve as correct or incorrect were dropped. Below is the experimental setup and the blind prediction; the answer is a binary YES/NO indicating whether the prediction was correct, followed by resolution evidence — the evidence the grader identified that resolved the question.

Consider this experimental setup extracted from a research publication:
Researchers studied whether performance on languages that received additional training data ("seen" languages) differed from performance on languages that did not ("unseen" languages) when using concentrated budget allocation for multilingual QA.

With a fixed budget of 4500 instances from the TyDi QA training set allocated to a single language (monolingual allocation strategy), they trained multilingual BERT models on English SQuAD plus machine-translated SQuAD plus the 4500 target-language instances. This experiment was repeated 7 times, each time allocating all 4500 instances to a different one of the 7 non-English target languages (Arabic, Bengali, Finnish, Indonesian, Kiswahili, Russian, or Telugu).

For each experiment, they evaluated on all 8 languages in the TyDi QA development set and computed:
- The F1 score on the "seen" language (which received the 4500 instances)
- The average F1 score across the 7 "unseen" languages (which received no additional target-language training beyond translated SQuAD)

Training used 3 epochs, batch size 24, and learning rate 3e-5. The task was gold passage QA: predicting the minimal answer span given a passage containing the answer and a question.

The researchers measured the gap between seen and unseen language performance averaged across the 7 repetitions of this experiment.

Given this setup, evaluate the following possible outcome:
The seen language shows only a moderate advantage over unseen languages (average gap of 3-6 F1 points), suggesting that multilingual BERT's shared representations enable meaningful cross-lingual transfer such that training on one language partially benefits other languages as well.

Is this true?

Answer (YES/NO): YES